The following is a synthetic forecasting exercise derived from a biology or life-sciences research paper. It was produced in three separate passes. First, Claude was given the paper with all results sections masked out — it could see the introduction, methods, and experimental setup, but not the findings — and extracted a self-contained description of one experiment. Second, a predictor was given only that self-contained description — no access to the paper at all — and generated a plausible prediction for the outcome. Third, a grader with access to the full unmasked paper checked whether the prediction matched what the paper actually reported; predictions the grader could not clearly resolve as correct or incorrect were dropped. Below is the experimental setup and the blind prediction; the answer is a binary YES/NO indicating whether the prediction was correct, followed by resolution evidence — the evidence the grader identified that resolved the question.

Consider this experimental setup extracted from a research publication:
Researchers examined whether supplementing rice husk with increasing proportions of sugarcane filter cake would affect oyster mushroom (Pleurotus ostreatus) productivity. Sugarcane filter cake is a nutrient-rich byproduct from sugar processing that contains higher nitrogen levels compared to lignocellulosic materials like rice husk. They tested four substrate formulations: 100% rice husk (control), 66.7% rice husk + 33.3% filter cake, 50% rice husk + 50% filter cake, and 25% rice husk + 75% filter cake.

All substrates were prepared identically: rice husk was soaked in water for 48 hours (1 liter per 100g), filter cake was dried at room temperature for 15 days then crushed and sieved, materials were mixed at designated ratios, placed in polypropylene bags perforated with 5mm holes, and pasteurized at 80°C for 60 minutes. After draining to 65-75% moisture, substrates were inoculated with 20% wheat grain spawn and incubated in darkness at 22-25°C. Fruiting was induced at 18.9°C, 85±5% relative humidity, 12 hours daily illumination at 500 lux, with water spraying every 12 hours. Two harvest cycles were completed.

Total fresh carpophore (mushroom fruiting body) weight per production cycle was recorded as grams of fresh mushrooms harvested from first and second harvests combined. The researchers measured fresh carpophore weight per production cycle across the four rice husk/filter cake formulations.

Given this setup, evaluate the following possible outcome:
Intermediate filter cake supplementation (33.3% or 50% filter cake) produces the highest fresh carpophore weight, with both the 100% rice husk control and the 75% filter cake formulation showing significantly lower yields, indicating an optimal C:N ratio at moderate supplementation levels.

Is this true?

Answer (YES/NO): NO